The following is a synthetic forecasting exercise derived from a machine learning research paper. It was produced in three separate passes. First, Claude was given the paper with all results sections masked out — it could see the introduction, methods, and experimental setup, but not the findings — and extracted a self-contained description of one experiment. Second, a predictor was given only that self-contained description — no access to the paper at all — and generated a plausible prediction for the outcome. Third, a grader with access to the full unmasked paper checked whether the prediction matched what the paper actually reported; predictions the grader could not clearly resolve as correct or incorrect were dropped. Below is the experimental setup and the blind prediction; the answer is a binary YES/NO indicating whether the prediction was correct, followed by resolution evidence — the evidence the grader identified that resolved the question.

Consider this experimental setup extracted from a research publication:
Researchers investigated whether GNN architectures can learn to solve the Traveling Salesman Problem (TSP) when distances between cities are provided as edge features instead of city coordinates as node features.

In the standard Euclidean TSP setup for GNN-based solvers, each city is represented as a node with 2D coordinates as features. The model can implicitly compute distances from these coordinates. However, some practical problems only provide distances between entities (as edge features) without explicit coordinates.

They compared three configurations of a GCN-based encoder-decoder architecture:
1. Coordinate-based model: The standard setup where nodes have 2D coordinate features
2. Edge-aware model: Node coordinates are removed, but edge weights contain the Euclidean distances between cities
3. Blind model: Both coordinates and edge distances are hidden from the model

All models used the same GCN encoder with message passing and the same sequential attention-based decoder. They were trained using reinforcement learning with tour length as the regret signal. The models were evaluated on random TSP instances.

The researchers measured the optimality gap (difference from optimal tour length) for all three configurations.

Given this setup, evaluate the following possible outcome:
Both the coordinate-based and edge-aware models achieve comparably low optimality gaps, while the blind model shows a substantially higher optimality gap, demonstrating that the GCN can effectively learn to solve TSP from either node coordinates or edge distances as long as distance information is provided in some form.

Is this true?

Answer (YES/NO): NO